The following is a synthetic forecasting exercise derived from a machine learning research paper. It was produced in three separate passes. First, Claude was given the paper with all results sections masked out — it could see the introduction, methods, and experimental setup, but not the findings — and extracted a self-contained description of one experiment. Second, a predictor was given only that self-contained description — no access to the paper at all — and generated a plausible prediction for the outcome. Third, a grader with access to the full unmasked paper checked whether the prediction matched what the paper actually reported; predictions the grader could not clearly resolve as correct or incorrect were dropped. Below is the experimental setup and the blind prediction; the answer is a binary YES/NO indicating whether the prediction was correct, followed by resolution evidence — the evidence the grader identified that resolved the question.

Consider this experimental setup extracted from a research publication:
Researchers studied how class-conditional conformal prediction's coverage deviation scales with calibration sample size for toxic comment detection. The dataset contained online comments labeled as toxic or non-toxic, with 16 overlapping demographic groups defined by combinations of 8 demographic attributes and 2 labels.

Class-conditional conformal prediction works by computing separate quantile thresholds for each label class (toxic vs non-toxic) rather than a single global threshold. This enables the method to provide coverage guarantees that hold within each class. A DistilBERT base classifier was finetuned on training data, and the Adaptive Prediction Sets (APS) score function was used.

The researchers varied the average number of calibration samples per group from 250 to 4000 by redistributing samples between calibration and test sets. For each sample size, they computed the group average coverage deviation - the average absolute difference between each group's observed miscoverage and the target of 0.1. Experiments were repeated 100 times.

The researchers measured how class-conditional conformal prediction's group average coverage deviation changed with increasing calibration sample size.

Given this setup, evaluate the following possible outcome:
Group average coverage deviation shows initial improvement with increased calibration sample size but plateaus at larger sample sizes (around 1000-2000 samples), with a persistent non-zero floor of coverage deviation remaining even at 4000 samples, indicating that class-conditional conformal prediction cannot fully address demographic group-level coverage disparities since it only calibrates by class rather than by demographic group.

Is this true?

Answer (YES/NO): NO